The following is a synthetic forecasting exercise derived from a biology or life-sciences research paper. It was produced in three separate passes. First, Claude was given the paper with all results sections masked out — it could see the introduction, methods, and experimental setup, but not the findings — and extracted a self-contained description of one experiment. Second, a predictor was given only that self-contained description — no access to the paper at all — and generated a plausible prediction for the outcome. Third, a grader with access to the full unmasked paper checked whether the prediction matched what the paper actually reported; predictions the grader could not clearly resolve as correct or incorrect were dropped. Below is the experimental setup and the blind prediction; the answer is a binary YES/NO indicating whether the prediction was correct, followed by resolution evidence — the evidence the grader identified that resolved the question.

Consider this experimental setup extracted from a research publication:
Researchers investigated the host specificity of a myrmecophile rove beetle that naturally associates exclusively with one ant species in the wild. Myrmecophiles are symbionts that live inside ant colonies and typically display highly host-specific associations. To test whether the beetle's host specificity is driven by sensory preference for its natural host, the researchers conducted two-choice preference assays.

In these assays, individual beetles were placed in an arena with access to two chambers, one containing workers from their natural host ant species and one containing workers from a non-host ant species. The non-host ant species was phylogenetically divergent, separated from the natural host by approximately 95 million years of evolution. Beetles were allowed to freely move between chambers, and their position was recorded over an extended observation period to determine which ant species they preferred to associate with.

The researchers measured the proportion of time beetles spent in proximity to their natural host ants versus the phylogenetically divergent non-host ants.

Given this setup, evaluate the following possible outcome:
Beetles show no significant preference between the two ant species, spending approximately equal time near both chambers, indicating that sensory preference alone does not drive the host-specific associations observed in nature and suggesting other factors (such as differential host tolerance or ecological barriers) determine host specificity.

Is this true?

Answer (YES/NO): NO